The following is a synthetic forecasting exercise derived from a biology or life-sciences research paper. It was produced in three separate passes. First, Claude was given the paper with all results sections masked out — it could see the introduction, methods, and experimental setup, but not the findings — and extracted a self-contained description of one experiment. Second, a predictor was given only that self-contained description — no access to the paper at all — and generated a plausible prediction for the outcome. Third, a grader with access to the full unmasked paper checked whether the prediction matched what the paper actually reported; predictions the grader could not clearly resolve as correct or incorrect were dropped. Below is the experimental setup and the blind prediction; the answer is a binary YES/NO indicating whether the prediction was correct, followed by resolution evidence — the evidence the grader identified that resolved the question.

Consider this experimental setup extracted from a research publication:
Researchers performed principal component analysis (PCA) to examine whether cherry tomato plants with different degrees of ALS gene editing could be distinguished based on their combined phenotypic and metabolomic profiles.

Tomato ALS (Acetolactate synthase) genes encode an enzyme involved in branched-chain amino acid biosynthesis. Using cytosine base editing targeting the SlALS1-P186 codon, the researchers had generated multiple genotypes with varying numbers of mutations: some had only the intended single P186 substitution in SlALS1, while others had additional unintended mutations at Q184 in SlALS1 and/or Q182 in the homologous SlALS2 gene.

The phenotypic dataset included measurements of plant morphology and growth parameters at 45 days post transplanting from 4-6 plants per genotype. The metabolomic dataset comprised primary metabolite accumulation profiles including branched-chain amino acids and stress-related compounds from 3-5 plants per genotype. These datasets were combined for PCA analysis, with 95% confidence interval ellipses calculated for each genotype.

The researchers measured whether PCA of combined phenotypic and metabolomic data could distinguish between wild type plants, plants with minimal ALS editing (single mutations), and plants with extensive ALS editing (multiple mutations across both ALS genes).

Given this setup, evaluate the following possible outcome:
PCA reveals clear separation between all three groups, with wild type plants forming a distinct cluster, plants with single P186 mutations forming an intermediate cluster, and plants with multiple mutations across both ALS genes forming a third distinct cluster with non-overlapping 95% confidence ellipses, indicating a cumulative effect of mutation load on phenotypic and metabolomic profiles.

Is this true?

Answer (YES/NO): NO